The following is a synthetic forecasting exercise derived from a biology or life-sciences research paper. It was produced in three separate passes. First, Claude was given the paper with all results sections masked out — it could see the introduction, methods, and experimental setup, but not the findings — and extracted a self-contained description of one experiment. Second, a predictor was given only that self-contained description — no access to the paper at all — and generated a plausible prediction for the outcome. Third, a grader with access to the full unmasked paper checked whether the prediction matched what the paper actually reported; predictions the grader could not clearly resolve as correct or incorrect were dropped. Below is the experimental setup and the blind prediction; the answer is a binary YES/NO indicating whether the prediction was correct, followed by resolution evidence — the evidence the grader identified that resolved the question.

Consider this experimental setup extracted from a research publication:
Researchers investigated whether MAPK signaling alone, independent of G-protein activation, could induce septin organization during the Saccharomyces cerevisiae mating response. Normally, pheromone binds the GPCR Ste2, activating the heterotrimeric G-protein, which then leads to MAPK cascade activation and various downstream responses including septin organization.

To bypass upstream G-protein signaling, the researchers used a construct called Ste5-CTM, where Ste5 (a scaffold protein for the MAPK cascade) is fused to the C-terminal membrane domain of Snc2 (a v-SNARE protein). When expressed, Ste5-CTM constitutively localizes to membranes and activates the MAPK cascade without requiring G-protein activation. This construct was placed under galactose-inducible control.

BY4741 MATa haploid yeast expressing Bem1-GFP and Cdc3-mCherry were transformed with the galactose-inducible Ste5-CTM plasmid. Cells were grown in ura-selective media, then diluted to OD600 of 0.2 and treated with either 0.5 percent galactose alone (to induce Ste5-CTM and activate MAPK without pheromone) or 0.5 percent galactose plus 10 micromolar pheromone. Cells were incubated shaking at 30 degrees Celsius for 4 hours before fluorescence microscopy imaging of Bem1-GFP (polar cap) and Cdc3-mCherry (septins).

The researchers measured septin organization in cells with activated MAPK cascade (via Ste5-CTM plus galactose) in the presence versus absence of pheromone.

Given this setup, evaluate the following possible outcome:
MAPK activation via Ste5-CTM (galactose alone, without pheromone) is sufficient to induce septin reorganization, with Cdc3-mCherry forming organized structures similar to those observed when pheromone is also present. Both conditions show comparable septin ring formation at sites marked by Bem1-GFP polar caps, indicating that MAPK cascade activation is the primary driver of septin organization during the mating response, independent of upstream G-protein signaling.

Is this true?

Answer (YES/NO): YES